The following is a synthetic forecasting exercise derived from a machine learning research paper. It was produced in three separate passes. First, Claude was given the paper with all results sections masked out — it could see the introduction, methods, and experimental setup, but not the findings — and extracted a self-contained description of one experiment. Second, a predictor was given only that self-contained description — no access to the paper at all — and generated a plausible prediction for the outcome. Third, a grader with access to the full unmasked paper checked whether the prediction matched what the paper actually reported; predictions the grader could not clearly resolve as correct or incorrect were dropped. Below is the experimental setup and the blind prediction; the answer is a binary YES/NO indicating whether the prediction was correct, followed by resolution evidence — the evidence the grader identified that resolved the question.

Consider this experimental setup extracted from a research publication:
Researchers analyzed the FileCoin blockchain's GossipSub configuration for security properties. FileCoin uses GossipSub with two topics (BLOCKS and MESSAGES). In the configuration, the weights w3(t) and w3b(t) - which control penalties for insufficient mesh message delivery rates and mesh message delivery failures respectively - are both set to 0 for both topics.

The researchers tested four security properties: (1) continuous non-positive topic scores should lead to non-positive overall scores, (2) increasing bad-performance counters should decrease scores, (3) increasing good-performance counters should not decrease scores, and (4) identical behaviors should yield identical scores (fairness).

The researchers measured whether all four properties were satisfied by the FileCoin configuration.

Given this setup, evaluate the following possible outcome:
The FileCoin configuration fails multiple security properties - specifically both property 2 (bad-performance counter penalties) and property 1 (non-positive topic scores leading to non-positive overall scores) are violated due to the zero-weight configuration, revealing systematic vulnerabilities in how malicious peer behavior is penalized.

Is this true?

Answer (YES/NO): NO